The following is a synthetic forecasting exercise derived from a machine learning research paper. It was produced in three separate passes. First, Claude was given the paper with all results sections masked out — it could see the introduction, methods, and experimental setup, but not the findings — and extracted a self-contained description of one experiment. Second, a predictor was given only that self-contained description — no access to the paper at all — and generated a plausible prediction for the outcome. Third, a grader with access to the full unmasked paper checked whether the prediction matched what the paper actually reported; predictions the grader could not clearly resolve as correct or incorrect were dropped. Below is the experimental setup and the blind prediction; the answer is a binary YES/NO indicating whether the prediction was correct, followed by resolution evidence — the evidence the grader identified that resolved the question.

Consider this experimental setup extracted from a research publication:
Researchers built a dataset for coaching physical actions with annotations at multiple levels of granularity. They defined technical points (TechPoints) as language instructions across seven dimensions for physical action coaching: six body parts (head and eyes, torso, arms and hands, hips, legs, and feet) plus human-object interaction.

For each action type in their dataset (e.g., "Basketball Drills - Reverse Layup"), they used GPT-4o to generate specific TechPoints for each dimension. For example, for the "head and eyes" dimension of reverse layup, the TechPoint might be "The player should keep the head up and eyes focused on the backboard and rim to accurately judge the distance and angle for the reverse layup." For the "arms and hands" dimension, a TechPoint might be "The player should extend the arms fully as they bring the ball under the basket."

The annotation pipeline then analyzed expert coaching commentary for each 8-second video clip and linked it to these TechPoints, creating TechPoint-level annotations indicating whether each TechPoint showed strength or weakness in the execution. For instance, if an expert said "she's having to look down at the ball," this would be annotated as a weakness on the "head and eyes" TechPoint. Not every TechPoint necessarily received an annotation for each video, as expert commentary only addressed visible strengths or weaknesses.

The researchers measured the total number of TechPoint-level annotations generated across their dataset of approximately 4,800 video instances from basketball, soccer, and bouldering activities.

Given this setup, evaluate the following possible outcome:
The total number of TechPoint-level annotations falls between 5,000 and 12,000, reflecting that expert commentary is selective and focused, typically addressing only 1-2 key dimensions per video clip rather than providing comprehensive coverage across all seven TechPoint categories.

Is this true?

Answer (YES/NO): NO